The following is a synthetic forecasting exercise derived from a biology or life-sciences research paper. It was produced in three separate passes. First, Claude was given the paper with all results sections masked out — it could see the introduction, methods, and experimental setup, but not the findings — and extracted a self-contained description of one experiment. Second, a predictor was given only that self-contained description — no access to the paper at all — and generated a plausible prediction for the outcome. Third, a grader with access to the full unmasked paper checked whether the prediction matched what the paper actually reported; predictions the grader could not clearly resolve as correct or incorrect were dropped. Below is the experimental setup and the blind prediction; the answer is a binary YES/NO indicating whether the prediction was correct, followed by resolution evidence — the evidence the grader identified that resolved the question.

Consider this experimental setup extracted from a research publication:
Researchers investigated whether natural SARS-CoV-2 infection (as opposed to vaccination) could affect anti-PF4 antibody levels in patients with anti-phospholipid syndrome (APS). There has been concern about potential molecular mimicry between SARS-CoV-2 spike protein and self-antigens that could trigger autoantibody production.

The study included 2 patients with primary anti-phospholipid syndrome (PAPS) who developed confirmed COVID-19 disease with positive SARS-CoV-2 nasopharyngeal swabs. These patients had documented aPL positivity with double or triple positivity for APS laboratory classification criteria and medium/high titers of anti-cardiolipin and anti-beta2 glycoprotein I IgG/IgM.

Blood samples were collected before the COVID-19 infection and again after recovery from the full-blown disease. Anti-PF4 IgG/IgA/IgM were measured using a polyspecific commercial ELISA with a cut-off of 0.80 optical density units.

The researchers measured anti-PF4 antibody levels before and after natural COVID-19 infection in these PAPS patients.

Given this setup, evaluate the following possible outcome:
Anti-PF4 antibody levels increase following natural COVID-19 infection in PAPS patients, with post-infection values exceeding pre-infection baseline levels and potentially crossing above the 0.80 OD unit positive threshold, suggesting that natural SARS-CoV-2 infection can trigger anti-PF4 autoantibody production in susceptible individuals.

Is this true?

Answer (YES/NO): NO